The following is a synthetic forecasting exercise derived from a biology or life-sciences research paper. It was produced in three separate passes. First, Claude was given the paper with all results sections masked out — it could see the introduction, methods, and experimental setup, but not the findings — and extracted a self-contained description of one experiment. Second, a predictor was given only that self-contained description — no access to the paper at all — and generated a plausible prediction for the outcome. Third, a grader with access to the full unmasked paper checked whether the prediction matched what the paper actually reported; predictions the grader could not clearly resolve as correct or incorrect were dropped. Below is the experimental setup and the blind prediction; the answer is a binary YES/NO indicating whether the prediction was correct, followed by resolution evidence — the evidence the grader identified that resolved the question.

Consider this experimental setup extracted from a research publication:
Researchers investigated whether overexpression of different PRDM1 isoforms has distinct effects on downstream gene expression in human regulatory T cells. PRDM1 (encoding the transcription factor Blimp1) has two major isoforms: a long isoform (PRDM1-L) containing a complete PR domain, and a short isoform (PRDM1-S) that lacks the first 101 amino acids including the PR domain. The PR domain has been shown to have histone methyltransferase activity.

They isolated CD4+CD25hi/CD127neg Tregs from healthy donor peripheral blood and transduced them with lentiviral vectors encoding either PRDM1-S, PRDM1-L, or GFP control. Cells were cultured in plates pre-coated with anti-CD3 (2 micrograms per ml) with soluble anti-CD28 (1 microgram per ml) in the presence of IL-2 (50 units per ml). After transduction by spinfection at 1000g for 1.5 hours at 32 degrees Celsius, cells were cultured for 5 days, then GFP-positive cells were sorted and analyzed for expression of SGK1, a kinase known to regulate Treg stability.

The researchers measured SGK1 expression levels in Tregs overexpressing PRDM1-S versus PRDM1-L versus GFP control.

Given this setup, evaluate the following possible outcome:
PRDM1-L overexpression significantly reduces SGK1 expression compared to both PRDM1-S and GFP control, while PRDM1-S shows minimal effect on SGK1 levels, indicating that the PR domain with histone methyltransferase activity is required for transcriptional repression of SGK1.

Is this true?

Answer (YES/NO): NO